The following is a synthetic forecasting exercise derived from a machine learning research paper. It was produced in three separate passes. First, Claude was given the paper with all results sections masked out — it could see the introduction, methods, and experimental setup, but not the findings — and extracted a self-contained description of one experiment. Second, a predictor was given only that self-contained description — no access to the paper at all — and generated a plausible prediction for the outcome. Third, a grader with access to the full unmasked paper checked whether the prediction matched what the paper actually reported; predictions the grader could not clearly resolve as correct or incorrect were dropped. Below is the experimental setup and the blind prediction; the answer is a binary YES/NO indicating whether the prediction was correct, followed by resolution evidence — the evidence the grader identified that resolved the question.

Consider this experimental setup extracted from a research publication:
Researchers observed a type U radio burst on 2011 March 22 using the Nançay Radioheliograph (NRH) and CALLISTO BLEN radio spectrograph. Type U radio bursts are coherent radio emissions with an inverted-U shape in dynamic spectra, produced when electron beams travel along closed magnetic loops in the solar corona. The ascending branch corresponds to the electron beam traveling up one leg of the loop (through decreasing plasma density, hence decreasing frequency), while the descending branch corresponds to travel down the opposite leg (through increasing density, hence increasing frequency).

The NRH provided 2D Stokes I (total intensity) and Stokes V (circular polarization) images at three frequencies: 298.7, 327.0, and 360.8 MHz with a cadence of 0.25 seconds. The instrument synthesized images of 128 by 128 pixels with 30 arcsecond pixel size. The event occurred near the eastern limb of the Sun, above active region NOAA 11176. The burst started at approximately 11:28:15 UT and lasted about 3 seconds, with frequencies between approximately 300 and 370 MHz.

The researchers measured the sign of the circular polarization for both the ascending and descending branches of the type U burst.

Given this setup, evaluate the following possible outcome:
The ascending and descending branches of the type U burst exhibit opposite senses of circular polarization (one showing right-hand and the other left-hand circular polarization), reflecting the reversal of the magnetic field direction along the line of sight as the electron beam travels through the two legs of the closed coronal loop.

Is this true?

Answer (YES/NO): NO